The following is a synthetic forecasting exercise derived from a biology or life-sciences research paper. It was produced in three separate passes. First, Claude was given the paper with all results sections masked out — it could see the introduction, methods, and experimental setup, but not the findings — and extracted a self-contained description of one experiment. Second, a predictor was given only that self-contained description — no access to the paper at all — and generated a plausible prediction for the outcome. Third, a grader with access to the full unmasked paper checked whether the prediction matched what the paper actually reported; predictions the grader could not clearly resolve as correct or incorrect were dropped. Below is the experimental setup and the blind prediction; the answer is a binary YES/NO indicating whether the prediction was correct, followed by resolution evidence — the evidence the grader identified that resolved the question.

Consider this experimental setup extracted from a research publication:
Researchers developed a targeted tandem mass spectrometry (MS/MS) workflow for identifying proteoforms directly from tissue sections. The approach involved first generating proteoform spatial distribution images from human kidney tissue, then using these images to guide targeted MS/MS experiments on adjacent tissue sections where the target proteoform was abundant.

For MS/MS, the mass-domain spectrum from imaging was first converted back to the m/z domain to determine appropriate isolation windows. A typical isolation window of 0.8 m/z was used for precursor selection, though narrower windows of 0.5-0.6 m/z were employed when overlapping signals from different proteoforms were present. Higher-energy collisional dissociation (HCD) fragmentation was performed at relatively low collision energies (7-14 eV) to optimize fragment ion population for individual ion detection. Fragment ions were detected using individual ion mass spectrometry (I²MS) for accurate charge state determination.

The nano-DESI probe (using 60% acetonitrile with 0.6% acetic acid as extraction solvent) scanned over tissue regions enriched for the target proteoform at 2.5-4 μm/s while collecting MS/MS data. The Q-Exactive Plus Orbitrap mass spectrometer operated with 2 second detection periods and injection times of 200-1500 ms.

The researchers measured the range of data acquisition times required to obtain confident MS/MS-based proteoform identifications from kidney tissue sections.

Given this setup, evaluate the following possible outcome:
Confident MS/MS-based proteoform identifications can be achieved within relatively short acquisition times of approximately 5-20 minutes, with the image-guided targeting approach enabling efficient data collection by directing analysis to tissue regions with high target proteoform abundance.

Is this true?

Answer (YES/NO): NO